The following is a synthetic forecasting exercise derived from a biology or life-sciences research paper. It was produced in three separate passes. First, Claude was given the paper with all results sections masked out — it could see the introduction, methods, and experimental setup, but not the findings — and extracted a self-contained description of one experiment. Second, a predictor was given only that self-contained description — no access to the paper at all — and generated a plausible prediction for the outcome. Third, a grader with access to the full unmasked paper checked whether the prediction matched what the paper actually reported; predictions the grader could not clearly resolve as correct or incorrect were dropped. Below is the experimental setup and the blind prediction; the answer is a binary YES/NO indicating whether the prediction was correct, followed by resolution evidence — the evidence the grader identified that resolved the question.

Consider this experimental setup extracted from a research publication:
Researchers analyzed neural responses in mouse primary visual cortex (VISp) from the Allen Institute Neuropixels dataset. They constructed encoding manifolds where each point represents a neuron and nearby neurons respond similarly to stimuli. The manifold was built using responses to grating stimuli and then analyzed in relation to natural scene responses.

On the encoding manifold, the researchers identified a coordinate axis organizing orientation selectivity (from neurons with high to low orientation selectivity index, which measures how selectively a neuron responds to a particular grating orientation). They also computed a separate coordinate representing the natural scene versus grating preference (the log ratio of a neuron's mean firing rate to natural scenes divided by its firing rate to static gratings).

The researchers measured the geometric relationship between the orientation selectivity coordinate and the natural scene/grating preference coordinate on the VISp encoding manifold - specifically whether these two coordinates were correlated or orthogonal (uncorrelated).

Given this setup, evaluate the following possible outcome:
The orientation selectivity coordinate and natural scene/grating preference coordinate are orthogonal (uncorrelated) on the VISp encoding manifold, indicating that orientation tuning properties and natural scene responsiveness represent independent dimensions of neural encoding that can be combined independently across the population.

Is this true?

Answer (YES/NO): YES